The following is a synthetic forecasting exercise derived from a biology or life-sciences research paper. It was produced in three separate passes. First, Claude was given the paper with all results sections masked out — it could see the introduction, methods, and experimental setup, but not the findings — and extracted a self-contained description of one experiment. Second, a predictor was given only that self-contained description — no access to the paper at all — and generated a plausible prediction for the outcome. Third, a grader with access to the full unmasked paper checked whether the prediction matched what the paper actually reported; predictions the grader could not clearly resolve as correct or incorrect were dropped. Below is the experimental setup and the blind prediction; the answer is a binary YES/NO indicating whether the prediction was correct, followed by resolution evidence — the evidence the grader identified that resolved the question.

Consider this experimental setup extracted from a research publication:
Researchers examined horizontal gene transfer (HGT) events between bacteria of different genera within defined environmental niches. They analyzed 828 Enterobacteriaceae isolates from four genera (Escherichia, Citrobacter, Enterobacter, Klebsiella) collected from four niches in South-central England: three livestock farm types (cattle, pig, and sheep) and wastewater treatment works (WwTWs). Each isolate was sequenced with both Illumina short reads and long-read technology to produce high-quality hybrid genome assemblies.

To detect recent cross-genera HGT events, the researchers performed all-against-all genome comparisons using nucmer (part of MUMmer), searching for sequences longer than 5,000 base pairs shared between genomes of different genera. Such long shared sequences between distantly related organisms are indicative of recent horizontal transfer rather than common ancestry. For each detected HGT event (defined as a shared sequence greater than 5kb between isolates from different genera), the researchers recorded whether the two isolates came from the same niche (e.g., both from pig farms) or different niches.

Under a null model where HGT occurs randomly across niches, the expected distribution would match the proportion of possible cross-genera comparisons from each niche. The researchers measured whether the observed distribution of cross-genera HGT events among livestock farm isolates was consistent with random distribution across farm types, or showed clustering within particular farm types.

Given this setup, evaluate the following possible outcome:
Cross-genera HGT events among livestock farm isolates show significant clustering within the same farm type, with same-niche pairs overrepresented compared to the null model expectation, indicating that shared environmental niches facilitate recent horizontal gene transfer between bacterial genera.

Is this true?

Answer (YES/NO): NO